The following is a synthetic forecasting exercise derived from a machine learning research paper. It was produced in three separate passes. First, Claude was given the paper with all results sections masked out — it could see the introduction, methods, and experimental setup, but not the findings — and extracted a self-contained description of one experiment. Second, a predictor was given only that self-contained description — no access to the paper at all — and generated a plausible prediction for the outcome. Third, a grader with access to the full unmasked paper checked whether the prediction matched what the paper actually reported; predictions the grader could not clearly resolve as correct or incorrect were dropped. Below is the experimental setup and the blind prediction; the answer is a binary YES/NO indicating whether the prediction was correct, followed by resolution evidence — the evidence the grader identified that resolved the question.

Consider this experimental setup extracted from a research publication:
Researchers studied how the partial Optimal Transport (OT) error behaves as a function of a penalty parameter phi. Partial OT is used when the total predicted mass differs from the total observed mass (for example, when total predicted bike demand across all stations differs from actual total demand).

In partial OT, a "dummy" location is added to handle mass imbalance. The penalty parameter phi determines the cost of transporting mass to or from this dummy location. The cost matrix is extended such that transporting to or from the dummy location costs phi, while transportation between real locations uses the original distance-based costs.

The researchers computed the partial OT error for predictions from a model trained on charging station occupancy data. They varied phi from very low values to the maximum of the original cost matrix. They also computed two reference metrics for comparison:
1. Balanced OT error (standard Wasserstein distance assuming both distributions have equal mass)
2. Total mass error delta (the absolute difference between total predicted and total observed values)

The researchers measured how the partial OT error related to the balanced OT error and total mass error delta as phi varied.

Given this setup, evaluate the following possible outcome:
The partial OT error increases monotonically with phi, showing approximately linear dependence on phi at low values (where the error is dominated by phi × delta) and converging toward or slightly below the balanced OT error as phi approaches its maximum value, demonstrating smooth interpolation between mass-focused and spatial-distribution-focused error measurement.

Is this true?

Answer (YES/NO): NO